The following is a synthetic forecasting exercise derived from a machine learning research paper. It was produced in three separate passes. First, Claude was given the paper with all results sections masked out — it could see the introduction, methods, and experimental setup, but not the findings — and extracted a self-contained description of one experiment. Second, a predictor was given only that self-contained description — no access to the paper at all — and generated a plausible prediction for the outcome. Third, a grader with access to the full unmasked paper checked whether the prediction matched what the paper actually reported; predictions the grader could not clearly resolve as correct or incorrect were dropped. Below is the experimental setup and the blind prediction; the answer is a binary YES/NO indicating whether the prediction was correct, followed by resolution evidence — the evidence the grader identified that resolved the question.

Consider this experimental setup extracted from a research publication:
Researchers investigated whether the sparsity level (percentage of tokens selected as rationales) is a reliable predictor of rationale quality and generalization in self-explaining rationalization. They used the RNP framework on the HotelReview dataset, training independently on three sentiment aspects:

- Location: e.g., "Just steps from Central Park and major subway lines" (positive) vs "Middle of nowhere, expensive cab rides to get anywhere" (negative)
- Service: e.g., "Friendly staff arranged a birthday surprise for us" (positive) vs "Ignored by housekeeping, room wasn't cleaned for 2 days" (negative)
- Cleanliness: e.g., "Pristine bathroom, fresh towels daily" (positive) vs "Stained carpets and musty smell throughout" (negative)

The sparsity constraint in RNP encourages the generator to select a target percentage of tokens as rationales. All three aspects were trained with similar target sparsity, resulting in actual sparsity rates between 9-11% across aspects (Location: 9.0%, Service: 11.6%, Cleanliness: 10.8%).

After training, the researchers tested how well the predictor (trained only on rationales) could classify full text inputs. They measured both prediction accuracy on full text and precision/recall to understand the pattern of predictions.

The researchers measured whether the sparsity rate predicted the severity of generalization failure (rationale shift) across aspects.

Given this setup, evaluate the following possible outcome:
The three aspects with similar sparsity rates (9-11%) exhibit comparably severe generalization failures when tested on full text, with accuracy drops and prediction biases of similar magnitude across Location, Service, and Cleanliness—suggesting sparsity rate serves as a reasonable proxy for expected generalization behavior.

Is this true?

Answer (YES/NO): NO